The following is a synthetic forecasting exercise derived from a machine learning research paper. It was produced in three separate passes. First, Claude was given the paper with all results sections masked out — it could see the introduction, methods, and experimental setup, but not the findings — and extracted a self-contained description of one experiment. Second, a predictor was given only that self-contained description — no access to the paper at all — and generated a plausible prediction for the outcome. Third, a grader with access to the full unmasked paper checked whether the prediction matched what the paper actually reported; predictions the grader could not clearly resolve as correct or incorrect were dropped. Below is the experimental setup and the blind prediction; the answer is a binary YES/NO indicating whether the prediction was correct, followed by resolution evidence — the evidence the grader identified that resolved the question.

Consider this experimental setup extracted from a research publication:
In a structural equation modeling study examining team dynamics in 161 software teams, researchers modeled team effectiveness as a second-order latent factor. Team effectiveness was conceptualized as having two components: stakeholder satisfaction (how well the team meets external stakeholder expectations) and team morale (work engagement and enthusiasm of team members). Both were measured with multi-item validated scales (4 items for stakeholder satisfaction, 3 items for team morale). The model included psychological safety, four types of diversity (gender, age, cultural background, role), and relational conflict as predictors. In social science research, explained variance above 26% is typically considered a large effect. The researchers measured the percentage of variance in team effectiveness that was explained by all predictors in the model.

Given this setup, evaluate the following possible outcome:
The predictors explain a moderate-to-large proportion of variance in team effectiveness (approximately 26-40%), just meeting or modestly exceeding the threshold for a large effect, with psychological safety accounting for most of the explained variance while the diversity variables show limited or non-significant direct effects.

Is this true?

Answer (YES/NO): NO